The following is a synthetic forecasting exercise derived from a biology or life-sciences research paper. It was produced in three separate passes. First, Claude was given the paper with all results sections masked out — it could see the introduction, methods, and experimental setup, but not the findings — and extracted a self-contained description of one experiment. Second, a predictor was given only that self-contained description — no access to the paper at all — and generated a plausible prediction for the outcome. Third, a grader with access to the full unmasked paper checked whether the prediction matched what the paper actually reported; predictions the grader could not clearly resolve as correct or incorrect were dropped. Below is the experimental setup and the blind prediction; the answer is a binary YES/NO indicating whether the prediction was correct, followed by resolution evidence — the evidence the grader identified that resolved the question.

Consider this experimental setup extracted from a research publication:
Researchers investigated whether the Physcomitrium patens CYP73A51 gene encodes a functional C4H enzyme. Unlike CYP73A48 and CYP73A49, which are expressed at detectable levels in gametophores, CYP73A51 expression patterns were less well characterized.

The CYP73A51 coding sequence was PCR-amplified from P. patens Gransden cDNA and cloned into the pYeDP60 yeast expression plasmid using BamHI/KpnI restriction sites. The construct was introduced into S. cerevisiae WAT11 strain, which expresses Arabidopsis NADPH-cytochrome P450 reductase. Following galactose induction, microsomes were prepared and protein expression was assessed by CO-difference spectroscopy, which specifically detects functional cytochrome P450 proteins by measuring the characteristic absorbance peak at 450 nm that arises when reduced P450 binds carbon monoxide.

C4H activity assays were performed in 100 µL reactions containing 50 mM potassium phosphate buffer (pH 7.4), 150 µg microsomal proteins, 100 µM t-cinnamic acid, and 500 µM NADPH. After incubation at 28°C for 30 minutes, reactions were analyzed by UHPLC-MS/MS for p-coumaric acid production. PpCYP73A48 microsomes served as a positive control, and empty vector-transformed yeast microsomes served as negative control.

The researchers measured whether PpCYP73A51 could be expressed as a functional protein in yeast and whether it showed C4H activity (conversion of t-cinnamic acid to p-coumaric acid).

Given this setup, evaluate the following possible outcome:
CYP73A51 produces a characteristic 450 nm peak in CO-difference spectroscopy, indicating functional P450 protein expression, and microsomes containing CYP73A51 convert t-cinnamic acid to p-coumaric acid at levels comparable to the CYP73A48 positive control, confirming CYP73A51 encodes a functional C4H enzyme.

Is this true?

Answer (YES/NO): NO